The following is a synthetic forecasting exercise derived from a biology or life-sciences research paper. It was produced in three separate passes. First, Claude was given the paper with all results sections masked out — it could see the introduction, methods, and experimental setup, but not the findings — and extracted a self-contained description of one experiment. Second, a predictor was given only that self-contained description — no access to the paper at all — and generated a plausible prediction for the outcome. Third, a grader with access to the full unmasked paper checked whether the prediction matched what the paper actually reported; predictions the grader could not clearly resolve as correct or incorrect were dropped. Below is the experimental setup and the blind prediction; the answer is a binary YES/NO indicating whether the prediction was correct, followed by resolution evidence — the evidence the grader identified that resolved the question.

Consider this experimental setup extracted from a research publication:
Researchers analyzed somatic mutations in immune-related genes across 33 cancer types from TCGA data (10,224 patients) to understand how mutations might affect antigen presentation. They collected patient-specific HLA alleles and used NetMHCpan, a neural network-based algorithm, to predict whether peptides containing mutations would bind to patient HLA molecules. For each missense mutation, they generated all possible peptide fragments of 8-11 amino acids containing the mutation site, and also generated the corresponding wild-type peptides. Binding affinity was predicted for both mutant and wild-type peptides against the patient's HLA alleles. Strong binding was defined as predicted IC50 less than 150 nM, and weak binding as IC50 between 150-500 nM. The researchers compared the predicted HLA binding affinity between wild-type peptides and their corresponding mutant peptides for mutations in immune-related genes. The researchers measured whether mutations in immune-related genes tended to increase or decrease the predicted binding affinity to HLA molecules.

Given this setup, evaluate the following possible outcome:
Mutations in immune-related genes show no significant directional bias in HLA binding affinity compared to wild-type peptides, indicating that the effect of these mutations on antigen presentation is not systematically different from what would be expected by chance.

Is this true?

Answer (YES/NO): NO